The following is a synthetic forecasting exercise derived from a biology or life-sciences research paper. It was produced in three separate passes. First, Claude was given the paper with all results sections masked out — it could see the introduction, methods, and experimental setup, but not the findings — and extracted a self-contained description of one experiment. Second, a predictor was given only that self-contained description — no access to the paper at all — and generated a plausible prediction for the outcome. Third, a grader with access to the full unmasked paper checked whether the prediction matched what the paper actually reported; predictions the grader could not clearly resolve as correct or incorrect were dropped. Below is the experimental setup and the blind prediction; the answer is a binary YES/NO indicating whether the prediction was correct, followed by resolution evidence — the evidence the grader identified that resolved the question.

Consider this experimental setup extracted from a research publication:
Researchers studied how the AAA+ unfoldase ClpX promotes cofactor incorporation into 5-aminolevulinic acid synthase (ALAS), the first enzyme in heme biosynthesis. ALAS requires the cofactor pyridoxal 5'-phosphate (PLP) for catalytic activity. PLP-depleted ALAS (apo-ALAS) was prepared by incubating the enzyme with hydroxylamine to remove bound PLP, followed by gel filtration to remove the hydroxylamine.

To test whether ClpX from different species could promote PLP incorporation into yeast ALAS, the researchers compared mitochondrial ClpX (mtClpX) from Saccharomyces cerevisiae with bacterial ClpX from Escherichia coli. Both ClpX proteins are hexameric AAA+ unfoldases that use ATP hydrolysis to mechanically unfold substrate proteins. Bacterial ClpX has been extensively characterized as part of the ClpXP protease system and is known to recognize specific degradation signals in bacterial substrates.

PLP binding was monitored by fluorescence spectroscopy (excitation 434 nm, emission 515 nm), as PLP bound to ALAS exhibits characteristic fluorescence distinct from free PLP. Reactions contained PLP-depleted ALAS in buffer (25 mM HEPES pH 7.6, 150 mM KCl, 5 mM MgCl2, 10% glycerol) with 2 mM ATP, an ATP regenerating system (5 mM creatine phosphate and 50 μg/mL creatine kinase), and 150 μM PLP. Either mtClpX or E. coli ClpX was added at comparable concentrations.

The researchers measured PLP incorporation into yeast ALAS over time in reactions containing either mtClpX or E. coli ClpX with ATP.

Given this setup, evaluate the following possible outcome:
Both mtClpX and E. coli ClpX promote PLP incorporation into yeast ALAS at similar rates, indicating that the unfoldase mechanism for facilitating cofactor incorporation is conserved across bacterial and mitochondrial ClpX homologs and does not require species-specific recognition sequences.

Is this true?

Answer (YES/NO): NO